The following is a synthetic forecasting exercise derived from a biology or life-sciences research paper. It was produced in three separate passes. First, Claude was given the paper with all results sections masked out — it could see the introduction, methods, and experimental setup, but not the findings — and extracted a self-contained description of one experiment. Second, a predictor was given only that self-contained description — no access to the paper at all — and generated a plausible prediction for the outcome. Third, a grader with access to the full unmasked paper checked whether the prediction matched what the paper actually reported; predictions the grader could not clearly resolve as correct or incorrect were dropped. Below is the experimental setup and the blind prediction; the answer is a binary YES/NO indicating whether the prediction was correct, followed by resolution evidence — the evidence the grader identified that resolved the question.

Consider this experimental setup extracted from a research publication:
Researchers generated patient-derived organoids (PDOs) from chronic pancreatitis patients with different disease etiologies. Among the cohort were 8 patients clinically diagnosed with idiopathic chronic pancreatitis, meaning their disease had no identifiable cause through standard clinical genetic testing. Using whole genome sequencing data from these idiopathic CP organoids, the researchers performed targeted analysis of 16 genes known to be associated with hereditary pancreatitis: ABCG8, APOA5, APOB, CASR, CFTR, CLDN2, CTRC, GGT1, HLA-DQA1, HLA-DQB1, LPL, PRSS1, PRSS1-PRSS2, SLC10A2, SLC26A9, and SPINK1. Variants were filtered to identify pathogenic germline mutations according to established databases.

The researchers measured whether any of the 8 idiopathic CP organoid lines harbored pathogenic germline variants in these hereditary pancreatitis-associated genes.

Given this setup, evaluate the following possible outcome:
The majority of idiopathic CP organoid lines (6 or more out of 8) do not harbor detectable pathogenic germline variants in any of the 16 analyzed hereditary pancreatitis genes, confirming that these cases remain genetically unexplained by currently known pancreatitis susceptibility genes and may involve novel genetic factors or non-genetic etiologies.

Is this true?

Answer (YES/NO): YES